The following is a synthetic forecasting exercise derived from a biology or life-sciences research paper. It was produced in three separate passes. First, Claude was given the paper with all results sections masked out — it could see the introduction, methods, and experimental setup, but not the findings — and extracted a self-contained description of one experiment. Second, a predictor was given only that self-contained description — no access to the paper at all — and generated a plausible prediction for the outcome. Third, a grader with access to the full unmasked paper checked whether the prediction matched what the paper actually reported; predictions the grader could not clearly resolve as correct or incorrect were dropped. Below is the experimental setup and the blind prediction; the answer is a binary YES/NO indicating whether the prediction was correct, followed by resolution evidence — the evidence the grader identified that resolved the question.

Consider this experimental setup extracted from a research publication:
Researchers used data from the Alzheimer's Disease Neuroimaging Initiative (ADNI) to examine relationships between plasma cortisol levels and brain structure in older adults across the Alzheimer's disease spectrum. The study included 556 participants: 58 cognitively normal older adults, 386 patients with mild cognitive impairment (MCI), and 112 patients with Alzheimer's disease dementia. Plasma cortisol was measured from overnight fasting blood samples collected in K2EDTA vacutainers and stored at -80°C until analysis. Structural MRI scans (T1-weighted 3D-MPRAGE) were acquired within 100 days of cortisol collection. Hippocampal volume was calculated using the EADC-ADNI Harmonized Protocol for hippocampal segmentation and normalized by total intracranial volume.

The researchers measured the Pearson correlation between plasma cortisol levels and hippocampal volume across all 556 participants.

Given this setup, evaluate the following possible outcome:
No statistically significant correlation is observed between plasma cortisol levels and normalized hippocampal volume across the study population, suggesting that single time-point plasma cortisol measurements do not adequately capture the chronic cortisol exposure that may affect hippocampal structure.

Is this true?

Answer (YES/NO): NO